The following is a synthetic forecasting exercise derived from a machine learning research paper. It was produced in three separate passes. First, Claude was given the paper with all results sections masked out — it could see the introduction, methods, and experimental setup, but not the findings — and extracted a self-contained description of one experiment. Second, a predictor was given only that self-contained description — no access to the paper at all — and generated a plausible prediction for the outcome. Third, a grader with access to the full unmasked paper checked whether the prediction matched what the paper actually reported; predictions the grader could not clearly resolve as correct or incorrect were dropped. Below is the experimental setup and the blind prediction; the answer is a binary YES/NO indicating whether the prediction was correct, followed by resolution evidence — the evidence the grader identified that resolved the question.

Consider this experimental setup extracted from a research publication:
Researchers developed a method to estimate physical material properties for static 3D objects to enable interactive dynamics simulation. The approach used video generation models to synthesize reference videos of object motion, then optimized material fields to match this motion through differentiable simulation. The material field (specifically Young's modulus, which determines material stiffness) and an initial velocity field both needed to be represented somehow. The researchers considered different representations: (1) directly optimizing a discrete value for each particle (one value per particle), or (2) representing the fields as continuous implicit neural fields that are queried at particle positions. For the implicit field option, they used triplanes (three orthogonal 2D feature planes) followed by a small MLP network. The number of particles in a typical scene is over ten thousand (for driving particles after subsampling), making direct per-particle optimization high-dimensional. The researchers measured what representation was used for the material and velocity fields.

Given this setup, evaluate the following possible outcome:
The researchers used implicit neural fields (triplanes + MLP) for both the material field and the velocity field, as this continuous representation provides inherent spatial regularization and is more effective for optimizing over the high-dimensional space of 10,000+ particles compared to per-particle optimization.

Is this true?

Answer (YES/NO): YES